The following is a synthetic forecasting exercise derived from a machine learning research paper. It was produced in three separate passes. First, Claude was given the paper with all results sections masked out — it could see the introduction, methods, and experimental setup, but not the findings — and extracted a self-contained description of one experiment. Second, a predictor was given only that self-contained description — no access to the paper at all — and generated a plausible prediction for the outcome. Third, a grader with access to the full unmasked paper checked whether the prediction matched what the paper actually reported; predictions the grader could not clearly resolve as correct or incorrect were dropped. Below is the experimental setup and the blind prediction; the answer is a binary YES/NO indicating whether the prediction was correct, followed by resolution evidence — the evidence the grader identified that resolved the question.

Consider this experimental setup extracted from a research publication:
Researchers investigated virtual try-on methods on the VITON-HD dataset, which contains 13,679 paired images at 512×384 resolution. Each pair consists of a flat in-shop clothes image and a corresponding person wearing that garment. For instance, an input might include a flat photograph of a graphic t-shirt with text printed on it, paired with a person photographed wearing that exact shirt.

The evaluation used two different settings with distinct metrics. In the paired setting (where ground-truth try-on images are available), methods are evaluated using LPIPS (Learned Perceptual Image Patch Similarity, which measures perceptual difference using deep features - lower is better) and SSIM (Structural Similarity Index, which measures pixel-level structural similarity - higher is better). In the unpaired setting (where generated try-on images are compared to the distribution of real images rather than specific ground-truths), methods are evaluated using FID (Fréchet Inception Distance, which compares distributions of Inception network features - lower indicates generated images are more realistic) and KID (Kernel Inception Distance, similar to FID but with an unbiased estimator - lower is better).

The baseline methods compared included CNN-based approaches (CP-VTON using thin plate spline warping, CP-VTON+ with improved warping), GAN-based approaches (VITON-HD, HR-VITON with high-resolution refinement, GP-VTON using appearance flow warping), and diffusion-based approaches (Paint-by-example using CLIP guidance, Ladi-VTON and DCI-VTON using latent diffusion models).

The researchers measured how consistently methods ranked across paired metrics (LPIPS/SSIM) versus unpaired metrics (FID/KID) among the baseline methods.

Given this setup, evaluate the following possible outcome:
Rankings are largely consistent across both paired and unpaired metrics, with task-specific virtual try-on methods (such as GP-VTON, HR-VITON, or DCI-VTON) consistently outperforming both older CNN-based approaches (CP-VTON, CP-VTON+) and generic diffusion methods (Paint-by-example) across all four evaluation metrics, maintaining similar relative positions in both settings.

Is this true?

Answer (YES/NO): YES